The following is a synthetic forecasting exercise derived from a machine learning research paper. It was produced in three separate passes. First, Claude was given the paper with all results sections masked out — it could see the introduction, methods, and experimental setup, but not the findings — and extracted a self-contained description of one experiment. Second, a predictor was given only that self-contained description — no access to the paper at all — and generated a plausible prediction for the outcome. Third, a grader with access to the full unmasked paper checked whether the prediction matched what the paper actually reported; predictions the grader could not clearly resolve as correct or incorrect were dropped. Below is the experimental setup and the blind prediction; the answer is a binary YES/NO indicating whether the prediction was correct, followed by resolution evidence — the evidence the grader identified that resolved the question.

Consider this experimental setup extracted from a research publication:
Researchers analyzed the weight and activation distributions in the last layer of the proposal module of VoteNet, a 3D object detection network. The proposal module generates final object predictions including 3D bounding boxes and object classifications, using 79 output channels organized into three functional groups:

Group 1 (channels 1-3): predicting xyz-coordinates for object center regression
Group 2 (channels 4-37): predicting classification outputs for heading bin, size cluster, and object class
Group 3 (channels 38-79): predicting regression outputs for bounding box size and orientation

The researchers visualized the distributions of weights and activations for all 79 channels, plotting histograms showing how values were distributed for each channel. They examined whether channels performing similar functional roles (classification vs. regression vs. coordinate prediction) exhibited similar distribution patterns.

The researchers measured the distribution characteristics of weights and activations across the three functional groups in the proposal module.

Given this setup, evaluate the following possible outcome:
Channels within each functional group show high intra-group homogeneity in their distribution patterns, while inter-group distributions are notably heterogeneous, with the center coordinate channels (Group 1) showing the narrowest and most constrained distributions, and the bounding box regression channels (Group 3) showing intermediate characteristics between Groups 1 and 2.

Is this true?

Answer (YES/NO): NO